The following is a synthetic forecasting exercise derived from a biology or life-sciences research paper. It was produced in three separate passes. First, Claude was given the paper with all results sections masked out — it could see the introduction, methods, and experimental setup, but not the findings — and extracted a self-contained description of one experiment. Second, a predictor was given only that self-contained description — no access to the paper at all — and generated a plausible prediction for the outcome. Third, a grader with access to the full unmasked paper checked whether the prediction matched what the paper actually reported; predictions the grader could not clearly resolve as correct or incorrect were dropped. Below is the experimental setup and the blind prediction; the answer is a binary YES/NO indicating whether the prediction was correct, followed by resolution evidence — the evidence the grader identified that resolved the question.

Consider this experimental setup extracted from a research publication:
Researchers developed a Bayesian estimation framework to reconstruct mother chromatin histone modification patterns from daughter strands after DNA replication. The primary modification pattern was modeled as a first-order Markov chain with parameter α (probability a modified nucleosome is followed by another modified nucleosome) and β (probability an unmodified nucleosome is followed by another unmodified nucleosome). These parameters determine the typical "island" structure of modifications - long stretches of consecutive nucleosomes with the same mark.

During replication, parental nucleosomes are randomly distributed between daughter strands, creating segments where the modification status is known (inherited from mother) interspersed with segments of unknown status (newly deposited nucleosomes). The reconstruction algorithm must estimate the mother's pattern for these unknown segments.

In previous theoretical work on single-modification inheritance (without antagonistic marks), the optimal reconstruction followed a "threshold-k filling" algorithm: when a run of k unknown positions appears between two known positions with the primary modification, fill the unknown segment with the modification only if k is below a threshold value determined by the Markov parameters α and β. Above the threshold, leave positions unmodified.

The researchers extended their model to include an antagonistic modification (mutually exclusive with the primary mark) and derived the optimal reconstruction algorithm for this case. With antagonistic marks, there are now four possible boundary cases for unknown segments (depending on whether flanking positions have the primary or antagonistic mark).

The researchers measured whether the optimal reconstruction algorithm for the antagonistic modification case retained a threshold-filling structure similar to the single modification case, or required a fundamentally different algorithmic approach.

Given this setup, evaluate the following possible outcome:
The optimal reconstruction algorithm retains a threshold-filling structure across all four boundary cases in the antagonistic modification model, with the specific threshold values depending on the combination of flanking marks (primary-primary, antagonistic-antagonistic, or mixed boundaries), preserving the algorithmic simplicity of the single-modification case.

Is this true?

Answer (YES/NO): NO